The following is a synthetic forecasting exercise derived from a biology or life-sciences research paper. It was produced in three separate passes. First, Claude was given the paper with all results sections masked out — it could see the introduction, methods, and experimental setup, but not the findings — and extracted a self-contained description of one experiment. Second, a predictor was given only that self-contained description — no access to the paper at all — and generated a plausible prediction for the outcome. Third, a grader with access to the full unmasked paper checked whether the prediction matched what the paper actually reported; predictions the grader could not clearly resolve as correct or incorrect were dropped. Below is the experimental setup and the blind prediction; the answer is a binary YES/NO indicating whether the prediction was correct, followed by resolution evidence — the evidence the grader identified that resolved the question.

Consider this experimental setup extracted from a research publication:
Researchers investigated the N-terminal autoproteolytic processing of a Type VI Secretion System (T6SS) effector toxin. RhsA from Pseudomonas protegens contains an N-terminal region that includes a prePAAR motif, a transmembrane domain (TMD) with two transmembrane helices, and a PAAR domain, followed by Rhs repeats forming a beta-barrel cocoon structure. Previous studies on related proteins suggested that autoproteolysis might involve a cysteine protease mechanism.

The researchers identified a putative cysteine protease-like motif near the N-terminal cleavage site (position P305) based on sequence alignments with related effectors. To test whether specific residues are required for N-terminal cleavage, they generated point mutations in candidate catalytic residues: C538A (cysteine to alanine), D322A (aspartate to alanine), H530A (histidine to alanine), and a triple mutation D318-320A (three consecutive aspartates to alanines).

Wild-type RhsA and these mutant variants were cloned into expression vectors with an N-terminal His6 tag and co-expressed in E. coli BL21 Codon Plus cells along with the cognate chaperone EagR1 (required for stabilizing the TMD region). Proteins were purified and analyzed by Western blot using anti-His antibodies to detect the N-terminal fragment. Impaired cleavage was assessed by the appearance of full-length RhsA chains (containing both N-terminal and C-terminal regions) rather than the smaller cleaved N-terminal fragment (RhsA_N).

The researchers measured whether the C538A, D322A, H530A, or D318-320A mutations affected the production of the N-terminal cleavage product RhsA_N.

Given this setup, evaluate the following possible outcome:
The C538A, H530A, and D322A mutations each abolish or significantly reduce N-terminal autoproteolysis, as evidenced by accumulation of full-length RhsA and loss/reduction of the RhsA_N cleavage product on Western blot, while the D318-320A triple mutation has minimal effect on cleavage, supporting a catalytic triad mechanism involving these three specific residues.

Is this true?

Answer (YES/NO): NO